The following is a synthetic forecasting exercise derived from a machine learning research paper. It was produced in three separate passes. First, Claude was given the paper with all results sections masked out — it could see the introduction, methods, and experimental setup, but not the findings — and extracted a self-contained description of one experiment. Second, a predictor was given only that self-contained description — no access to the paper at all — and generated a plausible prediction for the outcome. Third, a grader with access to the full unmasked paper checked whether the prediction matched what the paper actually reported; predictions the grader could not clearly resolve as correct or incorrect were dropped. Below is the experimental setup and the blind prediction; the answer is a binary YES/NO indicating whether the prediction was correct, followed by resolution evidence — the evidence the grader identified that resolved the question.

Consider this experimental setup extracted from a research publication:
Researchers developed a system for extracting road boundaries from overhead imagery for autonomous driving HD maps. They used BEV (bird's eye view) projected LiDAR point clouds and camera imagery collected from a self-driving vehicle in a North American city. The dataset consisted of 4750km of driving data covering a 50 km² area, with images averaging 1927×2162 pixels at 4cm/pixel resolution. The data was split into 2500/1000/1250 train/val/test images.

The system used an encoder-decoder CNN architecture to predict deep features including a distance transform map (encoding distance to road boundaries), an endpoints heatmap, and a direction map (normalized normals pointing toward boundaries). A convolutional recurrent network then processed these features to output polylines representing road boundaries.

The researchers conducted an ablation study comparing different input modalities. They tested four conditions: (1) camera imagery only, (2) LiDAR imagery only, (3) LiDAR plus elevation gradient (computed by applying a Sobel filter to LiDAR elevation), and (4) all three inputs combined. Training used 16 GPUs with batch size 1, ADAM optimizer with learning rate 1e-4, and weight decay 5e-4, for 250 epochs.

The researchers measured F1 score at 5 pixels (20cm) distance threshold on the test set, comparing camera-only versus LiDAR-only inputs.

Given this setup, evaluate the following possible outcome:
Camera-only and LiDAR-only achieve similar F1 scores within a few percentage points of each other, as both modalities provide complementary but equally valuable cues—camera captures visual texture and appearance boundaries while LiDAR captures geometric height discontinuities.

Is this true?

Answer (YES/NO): NO